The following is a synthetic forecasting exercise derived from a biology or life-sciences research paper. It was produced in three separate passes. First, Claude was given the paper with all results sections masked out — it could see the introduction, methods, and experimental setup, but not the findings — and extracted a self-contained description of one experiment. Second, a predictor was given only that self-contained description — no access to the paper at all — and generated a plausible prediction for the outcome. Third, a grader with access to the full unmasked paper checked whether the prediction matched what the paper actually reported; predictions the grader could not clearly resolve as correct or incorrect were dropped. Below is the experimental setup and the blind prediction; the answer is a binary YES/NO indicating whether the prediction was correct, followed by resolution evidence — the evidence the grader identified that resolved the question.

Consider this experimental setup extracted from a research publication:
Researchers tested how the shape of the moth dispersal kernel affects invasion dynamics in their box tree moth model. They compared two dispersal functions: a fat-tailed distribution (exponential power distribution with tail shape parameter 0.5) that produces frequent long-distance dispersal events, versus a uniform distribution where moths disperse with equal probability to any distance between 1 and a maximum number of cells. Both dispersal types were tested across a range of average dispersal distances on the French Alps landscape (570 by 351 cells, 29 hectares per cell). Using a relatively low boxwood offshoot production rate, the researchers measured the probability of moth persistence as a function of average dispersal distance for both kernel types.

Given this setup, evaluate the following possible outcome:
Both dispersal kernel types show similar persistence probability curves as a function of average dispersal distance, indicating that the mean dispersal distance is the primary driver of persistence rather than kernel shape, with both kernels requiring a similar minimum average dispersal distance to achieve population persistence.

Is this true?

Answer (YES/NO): NO